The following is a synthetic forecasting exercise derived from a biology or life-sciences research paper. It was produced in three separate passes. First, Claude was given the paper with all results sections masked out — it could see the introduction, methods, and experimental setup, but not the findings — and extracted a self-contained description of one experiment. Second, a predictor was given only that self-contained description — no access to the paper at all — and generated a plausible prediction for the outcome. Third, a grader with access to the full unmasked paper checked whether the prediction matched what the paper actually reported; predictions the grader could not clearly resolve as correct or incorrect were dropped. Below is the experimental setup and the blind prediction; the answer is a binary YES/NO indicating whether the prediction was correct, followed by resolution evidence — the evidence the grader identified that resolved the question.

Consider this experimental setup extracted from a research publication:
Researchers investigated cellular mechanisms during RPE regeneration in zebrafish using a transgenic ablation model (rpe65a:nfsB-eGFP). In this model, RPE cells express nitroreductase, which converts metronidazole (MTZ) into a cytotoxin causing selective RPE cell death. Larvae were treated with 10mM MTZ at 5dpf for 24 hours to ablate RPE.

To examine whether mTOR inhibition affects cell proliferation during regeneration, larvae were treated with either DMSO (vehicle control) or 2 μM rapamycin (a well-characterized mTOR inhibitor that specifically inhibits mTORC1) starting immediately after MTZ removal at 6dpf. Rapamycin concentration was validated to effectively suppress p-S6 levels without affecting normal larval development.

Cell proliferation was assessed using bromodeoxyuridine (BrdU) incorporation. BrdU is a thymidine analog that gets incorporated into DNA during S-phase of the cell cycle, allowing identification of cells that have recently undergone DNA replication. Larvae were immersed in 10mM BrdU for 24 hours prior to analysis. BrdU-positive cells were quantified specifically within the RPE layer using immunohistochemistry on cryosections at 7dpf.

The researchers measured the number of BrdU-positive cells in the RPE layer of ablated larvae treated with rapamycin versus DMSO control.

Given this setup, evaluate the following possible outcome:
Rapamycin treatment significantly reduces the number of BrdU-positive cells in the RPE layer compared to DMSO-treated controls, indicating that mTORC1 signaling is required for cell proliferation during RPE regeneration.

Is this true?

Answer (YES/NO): YES